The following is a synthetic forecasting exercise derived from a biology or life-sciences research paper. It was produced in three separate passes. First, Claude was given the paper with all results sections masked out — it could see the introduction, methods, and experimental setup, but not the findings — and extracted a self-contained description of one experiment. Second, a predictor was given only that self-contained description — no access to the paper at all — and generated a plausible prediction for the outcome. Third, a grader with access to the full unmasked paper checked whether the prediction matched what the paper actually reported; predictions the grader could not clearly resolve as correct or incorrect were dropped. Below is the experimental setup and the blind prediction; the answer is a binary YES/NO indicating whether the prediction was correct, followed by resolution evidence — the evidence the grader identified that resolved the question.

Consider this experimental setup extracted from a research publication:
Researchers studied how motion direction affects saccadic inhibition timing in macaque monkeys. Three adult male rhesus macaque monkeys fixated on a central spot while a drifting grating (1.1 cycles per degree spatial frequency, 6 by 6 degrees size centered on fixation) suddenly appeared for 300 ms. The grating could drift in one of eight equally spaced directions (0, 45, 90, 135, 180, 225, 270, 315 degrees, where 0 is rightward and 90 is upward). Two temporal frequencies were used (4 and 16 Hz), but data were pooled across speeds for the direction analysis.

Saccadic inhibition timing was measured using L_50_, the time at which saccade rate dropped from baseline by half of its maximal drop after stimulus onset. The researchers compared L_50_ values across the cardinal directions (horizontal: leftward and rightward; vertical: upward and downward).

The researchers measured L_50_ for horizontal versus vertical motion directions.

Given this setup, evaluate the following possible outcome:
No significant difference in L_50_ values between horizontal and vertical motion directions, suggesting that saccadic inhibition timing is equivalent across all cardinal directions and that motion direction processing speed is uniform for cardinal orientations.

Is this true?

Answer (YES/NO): NO